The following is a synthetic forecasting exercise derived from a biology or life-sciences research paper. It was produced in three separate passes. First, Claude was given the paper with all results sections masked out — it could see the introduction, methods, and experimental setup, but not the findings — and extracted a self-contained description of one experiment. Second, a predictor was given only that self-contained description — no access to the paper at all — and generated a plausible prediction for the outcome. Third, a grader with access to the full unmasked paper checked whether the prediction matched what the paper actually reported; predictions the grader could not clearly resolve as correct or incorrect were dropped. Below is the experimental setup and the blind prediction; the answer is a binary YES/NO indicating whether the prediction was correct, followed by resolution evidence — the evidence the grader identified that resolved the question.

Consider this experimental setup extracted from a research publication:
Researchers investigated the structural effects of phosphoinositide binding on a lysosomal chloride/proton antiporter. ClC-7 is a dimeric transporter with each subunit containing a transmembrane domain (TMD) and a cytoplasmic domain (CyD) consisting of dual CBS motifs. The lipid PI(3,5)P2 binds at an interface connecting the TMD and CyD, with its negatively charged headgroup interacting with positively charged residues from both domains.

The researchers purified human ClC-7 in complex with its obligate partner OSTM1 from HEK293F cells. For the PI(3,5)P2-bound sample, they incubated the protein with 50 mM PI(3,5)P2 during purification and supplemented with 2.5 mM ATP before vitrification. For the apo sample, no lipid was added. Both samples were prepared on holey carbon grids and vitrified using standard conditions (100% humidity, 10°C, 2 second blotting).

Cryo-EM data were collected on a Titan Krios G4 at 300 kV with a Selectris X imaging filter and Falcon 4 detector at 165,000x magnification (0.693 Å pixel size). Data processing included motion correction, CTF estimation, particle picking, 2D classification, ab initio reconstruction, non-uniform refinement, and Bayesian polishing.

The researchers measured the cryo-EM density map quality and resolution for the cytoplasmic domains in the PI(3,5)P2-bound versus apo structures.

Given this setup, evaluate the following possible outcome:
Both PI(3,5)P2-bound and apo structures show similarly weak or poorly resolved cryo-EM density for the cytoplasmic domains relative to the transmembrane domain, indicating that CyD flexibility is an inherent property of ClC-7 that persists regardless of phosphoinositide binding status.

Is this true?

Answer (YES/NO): NO